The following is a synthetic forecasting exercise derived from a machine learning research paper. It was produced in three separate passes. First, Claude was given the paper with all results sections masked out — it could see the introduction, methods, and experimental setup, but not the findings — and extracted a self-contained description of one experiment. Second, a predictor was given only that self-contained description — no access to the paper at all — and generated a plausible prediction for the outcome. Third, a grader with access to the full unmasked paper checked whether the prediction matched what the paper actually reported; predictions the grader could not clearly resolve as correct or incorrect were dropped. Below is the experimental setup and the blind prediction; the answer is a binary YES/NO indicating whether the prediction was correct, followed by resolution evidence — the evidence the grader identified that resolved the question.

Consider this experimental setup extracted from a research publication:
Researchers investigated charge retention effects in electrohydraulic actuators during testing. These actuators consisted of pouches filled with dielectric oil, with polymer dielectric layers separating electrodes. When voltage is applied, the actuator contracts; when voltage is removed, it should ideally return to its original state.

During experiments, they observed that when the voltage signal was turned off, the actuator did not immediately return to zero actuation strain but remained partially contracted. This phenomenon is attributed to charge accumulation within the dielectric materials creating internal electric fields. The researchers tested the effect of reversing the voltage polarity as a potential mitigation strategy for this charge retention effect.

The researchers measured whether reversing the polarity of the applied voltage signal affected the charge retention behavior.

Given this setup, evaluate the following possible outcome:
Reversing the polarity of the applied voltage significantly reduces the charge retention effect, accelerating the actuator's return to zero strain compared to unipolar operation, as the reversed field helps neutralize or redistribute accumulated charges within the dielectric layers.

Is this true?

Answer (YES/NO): YES